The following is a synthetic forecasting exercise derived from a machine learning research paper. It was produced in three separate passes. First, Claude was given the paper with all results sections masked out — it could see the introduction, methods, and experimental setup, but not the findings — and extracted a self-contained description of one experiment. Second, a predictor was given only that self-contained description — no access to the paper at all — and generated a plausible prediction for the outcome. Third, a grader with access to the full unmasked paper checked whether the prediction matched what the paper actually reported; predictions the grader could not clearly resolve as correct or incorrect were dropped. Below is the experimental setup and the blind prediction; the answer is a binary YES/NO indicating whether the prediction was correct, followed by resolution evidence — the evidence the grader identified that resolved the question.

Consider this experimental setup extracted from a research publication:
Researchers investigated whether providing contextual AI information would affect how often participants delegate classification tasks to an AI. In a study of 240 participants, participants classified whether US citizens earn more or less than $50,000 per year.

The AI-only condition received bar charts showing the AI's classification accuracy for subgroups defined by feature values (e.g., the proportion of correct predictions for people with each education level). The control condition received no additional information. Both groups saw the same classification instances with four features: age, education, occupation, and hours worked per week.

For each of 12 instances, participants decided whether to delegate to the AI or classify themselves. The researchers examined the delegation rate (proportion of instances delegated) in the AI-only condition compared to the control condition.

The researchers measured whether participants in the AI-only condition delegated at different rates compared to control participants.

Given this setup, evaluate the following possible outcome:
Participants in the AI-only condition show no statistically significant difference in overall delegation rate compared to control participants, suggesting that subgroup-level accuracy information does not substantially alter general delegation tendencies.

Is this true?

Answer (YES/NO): NO